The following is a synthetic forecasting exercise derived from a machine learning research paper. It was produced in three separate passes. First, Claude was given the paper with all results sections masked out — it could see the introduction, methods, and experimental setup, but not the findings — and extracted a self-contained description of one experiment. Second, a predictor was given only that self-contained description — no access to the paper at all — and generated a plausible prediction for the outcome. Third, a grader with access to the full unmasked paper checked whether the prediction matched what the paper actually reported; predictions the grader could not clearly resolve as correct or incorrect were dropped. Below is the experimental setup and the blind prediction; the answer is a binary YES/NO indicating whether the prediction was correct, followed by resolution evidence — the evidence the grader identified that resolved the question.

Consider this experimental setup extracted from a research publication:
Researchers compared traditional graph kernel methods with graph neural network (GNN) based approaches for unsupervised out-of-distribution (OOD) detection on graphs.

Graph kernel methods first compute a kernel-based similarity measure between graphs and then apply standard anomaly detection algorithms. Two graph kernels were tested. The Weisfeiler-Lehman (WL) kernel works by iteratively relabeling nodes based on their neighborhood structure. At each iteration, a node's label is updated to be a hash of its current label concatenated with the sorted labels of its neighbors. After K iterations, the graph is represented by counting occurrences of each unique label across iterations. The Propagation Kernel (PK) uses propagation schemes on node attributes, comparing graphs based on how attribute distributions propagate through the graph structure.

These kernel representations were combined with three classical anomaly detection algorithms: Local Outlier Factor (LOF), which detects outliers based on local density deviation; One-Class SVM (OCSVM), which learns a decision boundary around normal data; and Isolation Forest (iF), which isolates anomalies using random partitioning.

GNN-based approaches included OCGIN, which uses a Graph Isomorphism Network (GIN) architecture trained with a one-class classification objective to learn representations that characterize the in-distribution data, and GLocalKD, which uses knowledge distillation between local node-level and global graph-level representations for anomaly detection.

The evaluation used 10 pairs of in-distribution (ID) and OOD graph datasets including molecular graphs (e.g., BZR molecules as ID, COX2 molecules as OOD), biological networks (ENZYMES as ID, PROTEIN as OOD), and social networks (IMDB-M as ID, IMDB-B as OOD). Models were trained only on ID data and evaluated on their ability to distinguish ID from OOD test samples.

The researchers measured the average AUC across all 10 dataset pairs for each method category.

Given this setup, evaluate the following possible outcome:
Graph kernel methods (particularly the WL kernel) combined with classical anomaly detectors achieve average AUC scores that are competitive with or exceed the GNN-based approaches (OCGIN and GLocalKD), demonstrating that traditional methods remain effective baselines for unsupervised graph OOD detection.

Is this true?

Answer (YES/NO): NO